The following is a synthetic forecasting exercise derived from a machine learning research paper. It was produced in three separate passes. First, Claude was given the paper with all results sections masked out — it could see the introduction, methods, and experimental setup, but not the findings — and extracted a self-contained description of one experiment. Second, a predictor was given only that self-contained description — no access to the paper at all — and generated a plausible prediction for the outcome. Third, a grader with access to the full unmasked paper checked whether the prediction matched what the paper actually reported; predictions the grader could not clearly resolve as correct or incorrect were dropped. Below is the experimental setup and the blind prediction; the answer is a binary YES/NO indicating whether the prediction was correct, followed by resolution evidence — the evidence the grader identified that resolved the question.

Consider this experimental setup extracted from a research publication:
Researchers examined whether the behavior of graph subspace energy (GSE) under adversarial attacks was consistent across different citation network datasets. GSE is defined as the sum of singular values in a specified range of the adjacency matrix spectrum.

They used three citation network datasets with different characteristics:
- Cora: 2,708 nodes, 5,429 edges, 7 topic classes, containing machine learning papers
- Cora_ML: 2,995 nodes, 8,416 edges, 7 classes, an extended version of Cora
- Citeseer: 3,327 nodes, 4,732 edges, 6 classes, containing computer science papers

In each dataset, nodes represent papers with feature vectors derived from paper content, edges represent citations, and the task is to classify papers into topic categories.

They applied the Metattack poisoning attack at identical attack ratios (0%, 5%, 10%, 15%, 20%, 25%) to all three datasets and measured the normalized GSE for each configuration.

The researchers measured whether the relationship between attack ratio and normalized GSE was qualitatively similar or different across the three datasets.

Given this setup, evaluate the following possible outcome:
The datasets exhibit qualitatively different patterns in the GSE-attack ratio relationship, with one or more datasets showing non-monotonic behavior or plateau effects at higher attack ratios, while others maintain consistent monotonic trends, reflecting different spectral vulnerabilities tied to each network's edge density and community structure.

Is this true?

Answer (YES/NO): NO